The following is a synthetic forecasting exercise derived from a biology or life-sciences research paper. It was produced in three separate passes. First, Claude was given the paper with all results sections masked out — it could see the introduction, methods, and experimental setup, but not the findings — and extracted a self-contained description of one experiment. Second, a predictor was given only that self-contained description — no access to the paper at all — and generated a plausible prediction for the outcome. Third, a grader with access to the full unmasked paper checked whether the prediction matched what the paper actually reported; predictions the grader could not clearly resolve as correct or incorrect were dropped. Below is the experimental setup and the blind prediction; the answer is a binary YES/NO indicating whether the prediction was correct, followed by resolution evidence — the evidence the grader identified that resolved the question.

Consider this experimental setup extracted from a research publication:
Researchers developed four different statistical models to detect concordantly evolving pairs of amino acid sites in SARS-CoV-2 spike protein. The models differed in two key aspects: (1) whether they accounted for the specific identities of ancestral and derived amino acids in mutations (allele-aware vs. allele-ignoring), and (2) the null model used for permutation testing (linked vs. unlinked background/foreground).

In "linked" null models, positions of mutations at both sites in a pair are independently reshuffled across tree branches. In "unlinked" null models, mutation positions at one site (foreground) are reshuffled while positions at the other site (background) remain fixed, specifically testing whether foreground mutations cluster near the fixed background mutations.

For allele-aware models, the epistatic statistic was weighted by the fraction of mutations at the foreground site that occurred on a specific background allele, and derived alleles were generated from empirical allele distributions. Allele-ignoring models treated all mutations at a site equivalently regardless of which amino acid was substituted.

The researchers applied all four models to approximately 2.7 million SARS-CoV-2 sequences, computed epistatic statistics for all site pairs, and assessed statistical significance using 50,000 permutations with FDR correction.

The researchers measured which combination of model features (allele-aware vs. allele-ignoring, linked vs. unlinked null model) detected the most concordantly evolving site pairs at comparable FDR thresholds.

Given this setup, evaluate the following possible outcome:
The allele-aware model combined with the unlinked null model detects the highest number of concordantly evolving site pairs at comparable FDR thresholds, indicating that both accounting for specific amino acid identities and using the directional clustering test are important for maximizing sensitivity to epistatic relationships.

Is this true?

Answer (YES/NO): YES